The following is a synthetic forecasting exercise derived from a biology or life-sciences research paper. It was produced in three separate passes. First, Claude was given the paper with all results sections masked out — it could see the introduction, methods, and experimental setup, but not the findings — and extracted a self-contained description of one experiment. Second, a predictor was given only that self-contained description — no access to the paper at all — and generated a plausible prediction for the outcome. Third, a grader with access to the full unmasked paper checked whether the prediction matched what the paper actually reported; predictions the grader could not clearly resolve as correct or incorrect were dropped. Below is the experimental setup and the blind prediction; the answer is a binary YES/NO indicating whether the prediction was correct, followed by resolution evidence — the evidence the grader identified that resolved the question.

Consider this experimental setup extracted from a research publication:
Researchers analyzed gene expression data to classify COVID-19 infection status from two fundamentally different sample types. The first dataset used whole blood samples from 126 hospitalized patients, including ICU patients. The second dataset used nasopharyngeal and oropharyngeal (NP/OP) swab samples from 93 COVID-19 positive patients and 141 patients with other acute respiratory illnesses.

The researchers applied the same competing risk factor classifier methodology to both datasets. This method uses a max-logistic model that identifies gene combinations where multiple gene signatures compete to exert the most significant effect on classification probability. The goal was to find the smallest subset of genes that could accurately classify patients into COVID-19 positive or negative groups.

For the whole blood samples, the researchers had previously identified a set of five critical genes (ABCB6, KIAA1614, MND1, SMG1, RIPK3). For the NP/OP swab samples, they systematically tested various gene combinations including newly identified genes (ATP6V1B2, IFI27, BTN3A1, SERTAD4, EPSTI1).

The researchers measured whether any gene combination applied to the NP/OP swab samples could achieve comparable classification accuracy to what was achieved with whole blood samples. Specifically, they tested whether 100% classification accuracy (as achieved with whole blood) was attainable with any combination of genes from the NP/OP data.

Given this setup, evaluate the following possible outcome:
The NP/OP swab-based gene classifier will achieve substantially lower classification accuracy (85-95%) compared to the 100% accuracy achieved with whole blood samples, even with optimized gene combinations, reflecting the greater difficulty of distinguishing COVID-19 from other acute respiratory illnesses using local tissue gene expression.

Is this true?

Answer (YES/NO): YES